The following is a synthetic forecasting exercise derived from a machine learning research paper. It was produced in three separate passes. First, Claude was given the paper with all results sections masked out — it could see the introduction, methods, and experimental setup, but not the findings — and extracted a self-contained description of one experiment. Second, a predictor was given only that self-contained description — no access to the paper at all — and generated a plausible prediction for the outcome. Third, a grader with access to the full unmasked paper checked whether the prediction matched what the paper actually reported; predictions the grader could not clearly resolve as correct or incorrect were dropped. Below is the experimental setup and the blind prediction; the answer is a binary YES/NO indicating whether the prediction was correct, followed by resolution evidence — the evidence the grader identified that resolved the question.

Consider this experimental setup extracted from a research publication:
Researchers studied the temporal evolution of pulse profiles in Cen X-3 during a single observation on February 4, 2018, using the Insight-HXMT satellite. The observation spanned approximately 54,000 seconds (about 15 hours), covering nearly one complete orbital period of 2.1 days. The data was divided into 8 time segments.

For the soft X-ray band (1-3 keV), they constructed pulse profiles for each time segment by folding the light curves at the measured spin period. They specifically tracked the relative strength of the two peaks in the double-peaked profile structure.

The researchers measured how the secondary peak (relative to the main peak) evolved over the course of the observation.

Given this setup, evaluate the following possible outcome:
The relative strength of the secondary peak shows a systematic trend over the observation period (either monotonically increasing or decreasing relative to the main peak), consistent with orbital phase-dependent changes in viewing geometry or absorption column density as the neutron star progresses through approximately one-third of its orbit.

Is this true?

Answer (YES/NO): NO